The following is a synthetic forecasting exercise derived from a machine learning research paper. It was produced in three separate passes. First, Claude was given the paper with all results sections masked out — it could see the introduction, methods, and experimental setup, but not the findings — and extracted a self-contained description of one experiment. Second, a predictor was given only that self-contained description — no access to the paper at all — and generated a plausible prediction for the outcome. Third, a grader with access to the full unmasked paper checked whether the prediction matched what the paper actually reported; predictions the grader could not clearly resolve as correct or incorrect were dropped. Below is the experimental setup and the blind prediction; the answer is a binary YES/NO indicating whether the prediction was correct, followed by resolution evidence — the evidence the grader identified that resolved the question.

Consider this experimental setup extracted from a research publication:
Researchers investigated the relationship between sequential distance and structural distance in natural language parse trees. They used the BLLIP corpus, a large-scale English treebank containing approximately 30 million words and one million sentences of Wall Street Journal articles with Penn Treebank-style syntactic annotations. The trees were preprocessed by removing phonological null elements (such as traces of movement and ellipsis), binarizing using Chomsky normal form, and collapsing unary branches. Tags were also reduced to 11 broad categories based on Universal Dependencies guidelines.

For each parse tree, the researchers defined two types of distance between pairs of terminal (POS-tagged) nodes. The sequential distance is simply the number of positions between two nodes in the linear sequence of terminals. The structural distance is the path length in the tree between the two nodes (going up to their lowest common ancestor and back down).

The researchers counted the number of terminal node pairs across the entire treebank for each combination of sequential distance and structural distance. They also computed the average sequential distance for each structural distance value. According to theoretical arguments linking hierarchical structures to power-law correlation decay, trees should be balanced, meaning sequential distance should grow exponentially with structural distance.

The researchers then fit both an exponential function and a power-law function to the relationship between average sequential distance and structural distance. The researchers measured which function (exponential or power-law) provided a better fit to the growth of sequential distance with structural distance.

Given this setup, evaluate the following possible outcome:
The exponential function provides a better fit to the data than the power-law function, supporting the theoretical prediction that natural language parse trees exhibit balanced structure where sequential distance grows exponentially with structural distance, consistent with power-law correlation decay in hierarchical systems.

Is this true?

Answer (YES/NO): NO